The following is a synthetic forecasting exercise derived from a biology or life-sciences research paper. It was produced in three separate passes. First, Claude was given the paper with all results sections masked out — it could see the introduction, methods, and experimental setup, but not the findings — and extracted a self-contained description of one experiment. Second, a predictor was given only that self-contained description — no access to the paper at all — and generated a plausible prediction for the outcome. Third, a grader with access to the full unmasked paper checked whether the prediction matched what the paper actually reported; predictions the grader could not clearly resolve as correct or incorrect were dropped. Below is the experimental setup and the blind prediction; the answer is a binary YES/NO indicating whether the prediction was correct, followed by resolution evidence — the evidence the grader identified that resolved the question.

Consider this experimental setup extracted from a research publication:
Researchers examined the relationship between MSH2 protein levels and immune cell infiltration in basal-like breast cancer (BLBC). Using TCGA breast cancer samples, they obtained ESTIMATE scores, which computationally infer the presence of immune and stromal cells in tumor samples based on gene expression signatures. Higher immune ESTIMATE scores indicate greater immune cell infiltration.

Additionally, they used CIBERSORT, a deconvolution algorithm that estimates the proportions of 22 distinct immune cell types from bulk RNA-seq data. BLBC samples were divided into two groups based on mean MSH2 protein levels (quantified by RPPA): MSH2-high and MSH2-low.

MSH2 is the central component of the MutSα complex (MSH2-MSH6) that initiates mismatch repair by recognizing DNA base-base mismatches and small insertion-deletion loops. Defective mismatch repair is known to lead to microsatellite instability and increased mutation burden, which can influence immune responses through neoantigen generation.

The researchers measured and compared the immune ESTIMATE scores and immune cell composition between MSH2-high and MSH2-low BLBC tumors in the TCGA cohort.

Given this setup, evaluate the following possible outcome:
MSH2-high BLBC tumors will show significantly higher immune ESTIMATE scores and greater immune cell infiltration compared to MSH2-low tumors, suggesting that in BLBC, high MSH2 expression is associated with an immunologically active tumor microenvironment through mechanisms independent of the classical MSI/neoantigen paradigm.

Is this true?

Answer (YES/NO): NO